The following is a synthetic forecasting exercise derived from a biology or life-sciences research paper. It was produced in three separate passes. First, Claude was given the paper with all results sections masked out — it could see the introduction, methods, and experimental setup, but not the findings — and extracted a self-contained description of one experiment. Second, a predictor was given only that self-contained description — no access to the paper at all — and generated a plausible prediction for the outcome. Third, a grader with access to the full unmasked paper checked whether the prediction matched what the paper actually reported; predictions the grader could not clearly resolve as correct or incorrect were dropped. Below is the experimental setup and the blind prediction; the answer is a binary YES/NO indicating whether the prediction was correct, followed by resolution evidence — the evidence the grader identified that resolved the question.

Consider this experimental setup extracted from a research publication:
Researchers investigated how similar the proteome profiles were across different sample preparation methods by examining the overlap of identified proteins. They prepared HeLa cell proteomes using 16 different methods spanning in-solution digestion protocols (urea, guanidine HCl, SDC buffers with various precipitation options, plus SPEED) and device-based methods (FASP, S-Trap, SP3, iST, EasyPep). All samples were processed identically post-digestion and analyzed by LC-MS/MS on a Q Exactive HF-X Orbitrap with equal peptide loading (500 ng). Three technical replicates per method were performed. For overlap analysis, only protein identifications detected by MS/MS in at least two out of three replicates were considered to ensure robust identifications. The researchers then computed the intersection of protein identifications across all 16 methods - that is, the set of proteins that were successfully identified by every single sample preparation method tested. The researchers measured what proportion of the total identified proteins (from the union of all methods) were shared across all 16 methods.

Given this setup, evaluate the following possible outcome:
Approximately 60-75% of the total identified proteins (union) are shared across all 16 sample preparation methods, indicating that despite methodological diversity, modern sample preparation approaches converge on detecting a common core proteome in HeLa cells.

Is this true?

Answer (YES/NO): YES